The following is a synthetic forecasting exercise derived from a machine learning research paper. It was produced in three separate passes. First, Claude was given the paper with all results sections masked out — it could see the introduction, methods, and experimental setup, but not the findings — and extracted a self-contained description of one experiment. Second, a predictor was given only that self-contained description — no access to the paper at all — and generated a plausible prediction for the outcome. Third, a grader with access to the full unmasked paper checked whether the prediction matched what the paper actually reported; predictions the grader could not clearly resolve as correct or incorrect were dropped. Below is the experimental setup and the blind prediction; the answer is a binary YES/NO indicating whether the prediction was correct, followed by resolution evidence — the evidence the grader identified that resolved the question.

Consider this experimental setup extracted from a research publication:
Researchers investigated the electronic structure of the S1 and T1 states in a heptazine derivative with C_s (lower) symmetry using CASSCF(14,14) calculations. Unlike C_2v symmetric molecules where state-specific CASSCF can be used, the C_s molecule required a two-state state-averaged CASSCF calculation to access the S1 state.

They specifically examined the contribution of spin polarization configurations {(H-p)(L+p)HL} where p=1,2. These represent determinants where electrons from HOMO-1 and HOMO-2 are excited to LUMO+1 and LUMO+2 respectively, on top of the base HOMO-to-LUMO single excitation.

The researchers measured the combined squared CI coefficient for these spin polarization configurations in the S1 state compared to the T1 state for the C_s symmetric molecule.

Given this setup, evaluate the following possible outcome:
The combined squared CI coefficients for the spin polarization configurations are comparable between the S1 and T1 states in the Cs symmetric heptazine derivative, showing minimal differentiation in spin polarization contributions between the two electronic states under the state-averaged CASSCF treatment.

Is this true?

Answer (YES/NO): NO